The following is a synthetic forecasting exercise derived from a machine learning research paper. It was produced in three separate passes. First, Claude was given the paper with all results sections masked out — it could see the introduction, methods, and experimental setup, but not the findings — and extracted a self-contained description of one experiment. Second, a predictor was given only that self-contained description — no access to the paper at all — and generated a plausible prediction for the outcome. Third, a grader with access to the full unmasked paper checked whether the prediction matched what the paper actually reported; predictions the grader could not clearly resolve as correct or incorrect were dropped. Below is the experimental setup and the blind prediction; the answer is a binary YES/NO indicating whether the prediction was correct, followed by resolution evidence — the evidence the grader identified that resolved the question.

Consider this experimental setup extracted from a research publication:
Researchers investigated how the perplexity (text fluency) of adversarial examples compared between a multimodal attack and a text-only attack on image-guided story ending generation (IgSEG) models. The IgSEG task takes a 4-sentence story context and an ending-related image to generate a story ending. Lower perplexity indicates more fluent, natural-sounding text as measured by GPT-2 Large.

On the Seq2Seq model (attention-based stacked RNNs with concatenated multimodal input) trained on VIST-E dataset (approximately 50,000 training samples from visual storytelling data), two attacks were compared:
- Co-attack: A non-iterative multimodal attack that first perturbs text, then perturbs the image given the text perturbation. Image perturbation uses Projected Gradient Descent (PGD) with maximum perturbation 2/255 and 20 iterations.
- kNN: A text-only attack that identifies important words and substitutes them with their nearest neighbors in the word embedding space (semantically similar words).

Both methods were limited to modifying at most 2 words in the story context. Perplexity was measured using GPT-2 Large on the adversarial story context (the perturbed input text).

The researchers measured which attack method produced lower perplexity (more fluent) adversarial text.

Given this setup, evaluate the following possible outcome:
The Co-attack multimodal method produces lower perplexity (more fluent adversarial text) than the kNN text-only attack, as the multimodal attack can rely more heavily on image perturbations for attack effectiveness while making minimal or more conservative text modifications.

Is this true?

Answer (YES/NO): NO